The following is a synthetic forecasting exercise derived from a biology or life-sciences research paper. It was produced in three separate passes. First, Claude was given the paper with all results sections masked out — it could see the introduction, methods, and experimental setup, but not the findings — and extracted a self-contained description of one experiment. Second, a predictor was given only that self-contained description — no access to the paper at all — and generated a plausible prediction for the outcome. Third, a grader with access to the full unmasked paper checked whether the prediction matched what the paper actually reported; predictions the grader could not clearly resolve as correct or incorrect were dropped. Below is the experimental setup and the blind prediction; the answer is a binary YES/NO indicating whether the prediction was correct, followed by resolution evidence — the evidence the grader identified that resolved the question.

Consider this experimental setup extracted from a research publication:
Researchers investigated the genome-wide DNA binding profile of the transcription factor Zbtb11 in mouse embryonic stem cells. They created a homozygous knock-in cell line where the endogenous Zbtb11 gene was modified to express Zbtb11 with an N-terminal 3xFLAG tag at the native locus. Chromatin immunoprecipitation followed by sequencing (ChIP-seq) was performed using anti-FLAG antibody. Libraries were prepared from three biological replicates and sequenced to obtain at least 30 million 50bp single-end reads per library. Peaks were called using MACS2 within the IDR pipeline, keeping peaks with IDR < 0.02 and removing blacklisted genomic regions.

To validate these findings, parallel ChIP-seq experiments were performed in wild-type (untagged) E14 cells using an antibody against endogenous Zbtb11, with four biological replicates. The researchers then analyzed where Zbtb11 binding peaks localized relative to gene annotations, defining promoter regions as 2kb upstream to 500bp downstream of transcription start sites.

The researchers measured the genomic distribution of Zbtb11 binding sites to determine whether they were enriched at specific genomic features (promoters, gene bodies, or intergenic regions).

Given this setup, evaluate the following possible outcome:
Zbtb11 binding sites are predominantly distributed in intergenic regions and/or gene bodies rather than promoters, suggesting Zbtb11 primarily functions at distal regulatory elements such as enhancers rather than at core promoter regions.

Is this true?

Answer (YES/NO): NO